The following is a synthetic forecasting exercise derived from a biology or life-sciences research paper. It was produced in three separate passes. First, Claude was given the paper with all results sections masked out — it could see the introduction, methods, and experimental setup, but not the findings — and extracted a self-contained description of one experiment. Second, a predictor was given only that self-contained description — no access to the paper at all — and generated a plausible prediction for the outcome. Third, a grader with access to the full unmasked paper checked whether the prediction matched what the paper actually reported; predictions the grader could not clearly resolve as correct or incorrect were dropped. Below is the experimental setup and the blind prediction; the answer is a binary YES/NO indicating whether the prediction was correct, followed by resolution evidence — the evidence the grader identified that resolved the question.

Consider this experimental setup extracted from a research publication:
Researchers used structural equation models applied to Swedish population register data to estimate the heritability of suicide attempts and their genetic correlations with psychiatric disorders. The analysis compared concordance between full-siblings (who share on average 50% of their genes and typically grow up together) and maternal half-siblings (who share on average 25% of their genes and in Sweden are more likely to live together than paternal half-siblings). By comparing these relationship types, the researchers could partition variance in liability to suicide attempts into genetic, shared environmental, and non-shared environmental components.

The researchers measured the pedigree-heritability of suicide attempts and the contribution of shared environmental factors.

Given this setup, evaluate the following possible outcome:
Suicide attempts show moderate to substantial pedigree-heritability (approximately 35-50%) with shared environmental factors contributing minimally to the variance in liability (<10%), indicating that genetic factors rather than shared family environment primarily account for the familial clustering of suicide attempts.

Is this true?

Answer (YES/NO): YES